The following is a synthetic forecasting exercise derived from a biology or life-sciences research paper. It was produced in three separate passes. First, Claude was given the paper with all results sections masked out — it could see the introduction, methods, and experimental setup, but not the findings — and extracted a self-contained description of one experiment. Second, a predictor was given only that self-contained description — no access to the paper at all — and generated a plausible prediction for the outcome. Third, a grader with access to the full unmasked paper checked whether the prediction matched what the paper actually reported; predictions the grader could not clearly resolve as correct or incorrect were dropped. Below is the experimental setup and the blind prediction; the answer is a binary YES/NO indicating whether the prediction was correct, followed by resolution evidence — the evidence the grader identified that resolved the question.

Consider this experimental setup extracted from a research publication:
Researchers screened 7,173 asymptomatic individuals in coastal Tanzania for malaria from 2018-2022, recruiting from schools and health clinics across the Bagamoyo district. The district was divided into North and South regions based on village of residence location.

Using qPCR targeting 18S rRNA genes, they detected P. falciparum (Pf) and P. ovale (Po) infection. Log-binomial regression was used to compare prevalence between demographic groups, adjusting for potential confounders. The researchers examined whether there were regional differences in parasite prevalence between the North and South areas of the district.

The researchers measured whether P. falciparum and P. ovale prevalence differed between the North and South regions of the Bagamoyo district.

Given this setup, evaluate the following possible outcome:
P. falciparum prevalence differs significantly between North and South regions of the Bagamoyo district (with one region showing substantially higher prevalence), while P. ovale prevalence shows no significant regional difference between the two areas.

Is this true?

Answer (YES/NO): YES